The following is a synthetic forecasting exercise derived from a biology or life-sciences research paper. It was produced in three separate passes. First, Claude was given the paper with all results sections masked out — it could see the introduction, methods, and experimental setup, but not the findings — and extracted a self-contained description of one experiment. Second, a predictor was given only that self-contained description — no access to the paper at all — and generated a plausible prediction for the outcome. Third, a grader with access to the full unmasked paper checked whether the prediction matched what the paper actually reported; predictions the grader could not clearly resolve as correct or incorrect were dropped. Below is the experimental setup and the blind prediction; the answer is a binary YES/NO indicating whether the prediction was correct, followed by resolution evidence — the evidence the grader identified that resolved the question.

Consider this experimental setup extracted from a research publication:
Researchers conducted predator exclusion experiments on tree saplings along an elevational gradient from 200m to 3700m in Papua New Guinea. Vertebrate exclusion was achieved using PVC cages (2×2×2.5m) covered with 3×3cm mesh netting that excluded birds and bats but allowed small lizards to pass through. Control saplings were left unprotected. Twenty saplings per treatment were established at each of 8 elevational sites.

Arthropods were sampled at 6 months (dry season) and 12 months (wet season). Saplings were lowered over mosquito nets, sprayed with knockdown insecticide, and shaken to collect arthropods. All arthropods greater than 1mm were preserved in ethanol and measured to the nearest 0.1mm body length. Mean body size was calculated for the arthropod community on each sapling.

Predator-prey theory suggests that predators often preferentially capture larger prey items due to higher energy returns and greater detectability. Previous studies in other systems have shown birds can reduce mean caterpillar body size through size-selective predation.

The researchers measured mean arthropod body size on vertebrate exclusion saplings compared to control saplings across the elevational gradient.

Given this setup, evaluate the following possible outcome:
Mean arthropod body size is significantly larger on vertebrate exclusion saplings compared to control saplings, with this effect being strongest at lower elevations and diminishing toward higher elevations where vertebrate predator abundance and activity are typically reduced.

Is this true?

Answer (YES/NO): NO